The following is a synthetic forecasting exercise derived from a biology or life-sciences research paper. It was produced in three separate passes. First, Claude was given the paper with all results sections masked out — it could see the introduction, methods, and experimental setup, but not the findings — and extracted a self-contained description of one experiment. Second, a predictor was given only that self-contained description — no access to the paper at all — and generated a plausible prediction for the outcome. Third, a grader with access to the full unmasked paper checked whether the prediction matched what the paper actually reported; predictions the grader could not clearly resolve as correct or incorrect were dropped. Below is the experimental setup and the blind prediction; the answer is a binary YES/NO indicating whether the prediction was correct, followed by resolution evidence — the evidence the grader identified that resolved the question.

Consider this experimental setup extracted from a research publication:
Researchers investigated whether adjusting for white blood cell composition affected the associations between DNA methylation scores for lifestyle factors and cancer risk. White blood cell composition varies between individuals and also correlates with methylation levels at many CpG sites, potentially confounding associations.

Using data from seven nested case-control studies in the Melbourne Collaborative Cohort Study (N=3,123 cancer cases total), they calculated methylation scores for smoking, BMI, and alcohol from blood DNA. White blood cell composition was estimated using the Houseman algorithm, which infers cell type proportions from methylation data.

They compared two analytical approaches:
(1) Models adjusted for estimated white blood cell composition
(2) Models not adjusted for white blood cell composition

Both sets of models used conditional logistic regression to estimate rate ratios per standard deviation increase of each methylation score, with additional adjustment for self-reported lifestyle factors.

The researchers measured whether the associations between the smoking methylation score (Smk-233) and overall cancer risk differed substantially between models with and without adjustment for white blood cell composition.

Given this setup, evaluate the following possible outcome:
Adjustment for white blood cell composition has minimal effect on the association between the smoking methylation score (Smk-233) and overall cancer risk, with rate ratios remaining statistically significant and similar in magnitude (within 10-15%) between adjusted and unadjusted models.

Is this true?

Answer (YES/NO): YES